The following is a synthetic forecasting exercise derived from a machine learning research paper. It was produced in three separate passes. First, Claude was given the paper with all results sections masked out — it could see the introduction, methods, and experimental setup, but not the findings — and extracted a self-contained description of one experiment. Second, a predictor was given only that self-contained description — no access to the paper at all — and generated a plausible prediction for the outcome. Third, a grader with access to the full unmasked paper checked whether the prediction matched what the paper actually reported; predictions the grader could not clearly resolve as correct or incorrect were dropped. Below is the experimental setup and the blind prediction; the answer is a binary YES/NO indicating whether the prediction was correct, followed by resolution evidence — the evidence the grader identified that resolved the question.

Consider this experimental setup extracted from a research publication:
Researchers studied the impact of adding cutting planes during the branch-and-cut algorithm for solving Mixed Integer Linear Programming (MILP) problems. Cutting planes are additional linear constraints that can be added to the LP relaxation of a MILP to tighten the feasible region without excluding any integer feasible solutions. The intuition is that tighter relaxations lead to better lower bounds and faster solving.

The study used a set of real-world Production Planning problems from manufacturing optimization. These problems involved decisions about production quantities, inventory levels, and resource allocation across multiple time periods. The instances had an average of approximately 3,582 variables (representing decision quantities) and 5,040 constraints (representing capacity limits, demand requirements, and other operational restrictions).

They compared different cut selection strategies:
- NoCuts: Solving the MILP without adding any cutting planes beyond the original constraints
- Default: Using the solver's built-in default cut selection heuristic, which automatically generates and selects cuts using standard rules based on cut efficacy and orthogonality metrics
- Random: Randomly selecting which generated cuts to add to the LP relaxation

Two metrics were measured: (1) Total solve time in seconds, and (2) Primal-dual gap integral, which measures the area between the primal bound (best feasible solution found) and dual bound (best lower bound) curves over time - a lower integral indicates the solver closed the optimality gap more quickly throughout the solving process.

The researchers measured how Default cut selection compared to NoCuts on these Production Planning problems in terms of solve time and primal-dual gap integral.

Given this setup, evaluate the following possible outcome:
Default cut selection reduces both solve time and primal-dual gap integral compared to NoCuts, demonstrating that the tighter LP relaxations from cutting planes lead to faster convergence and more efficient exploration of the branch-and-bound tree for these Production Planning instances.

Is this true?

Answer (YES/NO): NO